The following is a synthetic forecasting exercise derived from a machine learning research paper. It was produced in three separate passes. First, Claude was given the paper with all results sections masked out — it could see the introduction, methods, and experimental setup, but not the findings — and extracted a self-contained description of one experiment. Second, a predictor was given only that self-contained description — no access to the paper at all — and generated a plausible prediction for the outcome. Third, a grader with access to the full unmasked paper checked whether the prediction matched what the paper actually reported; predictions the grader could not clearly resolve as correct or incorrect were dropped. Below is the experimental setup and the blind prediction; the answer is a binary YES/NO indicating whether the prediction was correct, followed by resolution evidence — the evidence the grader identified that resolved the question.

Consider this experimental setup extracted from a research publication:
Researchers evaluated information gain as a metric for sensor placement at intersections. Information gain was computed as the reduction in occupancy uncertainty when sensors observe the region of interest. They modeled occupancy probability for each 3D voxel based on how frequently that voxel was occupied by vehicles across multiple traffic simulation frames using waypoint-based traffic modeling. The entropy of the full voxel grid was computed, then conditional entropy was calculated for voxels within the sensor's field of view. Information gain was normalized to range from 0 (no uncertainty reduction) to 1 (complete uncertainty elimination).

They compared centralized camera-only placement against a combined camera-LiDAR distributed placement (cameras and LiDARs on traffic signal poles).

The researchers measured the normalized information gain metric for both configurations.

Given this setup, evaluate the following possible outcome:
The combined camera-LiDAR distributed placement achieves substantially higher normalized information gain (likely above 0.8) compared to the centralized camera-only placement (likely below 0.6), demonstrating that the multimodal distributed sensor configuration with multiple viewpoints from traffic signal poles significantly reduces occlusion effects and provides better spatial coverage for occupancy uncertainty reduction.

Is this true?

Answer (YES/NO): NO